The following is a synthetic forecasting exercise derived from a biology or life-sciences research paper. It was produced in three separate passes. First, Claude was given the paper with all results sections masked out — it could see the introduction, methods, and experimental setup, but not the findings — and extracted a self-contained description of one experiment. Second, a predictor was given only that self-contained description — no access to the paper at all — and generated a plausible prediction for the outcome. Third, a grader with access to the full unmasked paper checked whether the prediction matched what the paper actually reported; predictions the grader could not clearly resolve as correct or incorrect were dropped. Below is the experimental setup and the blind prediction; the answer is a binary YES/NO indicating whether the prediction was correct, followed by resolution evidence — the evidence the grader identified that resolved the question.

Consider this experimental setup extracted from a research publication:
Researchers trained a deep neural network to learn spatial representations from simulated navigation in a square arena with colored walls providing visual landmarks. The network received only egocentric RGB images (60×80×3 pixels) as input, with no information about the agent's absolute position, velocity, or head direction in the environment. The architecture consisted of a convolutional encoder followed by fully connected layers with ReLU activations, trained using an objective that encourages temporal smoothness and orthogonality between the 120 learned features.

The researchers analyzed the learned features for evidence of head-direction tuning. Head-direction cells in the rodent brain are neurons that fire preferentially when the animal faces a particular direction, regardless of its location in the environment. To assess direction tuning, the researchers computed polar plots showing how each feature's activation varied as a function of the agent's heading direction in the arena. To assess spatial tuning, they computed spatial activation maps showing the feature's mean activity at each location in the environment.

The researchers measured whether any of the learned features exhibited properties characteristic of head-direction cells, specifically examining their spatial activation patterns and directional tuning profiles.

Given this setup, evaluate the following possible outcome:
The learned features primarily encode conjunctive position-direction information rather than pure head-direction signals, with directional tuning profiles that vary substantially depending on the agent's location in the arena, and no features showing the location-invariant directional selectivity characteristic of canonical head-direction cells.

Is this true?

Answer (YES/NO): NO